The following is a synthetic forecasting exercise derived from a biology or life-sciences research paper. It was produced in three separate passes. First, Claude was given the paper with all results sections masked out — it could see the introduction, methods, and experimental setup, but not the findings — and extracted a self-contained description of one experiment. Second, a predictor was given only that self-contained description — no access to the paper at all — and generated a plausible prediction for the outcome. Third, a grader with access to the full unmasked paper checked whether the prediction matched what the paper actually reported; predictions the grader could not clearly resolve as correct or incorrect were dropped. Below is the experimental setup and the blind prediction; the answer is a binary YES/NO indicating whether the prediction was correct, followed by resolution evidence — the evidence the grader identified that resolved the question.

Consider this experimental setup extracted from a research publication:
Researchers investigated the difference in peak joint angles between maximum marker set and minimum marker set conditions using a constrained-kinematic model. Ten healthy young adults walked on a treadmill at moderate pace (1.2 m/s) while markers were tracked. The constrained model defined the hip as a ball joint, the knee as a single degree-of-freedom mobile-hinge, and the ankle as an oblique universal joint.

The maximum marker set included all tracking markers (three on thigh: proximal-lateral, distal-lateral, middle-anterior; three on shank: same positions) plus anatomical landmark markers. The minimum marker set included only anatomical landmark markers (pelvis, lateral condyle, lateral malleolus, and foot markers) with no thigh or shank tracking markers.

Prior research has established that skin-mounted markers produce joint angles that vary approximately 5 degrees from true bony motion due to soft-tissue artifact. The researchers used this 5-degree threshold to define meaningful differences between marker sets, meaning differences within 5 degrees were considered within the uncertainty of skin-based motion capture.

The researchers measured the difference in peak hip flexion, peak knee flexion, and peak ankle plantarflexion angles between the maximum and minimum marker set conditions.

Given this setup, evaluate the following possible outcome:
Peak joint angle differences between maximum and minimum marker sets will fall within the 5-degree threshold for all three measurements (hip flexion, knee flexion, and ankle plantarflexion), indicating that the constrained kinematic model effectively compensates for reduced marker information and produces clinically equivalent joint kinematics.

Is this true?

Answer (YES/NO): YES